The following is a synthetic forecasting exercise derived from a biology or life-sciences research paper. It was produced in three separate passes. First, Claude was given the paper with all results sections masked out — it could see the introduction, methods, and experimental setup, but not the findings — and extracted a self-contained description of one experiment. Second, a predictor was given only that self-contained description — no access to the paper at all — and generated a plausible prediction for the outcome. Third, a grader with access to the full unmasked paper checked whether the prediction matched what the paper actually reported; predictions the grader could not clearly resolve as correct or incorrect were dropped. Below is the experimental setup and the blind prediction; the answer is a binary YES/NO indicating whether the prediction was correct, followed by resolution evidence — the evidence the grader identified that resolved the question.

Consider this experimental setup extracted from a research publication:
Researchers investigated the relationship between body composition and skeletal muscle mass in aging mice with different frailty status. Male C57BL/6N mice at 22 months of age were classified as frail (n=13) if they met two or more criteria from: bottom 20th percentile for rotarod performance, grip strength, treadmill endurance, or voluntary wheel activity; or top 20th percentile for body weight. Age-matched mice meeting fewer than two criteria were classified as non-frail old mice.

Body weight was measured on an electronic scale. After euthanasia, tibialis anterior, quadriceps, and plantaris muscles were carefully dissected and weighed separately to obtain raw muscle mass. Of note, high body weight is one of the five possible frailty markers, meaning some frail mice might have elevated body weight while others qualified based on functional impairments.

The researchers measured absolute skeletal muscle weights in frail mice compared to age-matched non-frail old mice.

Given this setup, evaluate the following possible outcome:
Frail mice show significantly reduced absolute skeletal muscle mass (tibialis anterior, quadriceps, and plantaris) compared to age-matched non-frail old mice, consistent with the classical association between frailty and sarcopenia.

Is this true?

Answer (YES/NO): NO